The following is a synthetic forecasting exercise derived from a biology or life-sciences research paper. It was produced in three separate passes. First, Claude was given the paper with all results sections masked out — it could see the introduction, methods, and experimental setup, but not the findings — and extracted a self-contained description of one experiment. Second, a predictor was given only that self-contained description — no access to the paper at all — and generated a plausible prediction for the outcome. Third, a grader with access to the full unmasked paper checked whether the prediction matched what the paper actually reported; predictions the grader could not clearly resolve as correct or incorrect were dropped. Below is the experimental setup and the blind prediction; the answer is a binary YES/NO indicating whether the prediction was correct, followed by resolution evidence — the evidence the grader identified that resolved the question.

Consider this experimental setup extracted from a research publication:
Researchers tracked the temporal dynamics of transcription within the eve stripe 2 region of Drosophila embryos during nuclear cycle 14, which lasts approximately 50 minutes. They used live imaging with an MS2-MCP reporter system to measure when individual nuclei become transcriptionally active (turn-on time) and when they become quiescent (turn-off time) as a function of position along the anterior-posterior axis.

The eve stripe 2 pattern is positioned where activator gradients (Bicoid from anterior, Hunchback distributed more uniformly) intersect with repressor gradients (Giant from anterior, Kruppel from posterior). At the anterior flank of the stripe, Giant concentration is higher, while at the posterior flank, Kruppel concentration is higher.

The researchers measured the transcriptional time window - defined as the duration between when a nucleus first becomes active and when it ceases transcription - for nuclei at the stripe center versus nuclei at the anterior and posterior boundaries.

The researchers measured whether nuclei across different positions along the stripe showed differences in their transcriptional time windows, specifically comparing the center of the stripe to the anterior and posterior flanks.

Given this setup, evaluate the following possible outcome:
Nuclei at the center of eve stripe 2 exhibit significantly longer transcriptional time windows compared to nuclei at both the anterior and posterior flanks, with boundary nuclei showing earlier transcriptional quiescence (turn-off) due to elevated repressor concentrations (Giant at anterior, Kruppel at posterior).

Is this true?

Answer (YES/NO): YES